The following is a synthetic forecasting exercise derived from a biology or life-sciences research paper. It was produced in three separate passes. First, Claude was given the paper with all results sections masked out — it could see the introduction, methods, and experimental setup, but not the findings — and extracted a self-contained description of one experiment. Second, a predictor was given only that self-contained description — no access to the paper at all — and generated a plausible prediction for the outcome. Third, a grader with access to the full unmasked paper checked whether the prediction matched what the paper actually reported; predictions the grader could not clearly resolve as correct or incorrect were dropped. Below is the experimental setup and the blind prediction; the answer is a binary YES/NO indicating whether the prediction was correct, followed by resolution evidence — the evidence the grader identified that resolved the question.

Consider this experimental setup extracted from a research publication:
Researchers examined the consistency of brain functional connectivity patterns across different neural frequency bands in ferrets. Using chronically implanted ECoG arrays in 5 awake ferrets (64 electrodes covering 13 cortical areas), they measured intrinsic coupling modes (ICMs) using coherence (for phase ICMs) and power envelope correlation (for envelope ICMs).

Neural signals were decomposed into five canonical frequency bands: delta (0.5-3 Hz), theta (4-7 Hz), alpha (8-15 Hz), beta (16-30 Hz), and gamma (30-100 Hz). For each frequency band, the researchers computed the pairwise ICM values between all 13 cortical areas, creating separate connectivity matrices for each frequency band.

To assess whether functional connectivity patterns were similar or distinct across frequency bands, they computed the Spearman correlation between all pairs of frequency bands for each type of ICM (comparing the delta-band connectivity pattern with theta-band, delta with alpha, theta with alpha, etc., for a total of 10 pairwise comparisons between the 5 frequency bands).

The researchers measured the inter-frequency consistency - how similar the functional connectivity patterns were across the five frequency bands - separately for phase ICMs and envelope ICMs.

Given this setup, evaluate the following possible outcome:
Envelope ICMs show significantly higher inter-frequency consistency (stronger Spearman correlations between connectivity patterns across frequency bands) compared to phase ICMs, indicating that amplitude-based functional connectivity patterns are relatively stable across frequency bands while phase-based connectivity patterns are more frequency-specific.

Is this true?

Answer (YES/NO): NO